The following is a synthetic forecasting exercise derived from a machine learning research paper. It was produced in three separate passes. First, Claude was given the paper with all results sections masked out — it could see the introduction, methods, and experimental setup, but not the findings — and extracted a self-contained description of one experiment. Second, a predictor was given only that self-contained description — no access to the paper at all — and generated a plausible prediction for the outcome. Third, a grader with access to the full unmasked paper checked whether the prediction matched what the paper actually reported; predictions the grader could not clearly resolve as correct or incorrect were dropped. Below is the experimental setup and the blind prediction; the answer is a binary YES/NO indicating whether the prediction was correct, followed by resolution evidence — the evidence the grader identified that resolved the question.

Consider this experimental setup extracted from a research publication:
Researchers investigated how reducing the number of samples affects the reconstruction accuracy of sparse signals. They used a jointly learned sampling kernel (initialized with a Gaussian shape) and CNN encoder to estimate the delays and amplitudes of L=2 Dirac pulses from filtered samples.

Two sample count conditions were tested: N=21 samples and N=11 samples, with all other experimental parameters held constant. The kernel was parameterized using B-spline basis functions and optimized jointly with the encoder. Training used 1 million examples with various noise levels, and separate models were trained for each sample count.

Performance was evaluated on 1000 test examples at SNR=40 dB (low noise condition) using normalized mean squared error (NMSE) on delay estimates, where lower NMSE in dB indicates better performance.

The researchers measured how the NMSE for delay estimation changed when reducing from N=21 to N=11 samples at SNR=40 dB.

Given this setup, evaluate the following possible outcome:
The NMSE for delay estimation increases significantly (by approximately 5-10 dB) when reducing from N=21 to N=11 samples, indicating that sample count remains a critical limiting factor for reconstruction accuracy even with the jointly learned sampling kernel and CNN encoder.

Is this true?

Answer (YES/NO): YES